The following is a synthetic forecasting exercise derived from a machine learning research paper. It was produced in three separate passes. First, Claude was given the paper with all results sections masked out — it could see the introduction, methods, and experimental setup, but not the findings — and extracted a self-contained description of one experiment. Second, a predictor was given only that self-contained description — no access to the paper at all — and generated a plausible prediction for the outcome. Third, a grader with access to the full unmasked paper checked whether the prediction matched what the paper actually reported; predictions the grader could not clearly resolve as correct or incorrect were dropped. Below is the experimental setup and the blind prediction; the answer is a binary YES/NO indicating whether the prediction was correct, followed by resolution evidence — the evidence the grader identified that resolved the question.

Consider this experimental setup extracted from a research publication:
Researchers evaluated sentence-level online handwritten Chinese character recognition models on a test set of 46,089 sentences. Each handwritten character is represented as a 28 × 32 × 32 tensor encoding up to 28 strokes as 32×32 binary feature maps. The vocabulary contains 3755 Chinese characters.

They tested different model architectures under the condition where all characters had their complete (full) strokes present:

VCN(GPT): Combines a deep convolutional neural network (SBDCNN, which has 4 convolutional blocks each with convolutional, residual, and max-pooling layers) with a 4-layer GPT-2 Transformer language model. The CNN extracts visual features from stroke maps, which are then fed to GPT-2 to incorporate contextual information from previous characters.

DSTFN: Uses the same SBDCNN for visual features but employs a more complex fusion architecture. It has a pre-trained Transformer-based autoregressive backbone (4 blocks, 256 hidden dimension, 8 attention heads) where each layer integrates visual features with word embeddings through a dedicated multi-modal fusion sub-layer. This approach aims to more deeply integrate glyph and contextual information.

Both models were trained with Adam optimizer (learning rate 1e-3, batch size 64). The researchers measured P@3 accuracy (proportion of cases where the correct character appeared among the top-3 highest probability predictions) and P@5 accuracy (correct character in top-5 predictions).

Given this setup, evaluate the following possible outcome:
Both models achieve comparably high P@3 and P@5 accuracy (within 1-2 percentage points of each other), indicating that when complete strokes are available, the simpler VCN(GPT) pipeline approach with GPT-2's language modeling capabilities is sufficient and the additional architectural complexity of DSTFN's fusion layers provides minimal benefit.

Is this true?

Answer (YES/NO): YES